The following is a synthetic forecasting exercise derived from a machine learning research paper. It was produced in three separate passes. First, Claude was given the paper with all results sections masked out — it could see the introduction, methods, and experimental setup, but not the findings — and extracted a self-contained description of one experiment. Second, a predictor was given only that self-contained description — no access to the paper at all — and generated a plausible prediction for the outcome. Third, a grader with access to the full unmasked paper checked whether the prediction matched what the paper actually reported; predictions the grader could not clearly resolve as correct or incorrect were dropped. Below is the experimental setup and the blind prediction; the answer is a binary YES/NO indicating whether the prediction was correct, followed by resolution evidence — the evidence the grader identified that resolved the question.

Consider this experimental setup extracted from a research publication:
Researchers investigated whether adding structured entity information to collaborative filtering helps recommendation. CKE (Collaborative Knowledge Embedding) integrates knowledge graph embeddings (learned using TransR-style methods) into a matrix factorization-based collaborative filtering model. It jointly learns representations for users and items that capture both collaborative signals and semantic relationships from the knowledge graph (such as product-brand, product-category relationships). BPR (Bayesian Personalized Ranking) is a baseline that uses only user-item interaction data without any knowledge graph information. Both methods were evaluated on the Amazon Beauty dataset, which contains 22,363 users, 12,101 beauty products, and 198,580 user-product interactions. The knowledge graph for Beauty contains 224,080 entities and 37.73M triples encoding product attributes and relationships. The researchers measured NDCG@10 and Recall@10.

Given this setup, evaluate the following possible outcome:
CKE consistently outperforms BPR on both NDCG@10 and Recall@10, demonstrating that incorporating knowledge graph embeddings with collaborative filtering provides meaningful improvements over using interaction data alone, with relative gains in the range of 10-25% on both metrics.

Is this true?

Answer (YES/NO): NO